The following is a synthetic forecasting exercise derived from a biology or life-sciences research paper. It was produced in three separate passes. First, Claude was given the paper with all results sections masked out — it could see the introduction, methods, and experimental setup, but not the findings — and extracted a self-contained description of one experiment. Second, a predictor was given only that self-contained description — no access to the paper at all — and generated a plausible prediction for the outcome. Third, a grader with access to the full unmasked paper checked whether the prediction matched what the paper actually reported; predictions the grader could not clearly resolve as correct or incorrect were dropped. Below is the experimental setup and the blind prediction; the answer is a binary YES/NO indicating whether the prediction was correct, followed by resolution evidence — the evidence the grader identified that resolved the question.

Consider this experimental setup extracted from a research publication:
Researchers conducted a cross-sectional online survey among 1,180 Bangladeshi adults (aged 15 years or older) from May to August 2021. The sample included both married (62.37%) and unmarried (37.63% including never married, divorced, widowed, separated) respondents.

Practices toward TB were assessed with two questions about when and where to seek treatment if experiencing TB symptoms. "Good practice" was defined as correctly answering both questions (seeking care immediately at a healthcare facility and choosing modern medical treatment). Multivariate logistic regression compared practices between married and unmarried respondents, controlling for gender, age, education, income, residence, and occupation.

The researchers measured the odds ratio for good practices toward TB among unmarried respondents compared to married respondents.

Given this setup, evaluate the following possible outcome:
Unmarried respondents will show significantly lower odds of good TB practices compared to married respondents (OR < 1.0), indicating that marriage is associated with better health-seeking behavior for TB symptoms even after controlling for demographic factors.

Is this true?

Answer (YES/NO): NO